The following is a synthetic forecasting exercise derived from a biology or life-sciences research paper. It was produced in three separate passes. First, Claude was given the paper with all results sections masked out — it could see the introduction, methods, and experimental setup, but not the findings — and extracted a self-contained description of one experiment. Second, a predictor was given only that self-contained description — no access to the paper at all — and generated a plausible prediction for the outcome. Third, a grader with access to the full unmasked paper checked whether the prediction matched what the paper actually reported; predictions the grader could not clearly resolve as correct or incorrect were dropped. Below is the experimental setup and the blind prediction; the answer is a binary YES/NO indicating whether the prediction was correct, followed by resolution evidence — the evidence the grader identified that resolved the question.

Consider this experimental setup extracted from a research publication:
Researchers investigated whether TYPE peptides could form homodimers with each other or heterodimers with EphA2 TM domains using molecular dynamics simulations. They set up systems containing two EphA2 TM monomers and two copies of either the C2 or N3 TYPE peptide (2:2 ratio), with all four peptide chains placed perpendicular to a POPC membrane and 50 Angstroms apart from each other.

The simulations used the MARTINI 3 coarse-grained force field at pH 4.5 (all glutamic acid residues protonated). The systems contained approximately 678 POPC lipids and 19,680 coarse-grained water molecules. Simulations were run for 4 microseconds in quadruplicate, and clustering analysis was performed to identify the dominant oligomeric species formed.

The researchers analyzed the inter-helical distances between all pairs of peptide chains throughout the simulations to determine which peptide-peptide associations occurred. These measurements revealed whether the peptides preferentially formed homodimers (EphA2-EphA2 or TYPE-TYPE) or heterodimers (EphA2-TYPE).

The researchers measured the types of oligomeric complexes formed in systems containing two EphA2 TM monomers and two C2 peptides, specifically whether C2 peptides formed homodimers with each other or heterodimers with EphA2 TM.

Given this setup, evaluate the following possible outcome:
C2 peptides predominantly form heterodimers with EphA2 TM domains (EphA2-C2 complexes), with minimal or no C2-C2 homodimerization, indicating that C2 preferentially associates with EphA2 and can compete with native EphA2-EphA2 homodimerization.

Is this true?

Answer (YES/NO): NO